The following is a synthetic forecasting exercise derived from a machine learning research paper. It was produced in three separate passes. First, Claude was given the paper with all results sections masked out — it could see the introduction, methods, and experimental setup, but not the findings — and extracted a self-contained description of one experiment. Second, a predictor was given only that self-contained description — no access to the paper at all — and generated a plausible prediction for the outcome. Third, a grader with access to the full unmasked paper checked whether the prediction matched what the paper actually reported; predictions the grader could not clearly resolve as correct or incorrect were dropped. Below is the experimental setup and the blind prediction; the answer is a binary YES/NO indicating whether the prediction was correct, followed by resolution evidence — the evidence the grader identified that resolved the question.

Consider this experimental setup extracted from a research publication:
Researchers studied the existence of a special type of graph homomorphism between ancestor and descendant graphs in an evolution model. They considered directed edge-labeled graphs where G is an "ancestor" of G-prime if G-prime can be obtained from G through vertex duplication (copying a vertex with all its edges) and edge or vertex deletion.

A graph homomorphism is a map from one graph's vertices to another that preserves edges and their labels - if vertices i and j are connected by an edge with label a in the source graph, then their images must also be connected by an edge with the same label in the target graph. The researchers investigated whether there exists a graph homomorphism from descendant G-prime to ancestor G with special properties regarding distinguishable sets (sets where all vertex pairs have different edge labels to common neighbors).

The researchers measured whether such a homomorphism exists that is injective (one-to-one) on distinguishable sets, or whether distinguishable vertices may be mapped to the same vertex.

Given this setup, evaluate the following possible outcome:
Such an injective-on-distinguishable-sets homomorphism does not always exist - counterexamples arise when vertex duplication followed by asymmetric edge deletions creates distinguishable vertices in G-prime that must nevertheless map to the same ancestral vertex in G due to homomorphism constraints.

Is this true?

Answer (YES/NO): NO